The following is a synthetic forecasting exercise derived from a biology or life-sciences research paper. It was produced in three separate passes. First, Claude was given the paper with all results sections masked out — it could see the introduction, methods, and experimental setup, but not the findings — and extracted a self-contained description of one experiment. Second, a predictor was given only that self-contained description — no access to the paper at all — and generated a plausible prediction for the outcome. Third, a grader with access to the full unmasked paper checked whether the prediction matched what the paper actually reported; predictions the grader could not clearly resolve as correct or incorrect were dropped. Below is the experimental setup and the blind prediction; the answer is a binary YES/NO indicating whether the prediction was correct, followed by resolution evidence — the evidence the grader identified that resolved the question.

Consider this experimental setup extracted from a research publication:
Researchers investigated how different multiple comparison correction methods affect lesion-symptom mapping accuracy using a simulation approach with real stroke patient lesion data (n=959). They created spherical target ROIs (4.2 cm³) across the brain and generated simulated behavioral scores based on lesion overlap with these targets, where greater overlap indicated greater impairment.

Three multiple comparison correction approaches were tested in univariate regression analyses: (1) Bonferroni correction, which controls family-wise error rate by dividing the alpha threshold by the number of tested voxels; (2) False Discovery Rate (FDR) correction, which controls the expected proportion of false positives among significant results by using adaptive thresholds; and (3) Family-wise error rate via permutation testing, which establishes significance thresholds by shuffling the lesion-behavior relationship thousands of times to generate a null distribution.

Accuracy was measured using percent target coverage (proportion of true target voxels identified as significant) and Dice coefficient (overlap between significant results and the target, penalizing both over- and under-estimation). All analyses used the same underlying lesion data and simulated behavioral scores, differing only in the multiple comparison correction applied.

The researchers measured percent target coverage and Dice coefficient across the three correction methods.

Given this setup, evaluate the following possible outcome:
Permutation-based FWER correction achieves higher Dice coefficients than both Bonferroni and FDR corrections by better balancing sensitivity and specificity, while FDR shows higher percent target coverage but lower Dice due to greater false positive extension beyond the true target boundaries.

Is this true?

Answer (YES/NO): YES